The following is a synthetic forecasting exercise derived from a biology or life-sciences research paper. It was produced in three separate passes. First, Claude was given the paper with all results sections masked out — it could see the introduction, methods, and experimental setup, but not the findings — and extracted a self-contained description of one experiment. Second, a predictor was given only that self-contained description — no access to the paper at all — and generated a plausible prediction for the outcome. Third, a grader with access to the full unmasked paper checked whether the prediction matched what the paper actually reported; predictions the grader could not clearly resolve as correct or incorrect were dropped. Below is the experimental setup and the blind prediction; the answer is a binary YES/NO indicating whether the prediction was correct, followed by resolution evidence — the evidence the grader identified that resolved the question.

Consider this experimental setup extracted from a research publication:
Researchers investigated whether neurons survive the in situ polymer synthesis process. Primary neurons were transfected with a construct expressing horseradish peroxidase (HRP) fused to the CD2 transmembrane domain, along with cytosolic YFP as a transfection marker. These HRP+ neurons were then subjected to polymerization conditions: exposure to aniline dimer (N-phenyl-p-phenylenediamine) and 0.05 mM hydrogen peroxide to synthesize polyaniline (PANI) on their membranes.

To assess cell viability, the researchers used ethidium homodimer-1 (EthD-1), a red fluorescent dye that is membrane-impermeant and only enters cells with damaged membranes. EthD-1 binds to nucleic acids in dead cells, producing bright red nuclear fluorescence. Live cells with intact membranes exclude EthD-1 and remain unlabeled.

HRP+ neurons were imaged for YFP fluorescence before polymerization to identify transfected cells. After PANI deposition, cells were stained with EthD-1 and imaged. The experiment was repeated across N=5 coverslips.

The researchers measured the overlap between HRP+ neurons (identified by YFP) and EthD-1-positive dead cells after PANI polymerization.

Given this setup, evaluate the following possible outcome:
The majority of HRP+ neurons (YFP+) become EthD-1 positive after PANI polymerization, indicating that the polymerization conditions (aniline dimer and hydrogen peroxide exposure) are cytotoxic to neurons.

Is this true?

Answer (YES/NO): NO